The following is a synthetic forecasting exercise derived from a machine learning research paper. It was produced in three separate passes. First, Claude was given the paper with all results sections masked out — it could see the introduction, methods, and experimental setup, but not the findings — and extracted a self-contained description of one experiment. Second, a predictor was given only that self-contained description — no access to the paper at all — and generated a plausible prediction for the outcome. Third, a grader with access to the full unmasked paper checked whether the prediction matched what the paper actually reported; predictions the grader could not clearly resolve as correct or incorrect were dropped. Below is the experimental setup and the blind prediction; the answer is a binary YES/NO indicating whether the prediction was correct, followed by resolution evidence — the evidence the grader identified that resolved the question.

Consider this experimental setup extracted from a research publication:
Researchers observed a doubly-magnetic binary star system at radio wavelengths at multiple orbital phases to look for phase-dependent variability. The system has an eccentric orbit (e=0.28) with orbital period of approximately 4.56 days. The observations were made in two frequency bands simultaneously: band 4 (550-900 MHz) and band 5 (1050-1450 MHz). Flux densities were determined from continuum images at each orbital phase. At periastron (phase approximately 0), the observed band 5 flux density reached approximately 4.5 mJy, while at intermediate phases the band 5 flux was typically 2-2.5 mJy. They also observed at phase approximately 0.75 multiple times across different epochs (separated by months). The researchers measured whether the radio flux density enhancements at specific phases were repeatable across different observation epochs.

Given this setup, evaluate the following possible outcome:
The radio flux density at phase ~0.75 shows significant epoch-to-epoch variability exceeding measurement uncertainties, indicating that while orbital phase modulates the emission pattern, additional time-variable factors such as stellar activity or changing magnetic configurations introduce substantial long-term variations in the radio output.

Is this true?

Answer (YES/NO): NO